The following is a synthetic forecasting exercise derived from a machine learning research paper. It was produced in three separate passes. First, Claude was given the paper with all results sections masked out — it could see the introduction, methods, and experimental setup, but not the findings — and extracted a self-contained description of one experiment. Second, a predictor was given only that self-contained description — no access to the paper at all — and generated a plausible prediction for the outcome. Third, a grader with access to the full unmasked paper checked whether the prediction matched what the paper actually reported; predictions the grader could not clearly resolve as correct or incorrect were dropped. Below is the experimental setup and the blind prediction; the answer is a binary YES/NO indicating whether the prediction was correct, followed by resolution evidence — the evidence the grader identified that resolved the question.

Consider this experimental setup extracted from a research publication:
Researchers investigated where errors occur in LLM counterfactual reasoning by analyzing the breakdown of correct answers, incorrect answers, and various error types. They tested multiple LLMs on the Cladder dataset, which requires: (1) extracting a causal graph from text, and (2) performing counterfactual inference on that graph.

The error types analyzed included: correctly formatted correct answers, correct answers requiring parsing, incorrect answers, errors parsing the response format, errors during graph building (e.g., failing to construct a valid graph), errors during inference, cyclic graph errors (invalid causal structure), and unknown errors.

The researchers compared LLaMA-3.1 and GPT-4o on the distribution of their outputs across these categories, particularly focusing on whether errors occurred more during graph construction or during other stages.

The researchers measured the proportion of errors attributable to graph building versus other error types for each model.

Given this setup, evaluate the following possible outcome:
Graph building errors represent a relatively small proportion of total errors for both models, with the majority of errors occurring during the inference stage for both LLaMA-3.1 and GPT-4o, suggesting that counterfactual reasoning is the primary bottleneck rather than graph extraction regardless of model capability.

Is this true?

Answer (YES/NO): NO